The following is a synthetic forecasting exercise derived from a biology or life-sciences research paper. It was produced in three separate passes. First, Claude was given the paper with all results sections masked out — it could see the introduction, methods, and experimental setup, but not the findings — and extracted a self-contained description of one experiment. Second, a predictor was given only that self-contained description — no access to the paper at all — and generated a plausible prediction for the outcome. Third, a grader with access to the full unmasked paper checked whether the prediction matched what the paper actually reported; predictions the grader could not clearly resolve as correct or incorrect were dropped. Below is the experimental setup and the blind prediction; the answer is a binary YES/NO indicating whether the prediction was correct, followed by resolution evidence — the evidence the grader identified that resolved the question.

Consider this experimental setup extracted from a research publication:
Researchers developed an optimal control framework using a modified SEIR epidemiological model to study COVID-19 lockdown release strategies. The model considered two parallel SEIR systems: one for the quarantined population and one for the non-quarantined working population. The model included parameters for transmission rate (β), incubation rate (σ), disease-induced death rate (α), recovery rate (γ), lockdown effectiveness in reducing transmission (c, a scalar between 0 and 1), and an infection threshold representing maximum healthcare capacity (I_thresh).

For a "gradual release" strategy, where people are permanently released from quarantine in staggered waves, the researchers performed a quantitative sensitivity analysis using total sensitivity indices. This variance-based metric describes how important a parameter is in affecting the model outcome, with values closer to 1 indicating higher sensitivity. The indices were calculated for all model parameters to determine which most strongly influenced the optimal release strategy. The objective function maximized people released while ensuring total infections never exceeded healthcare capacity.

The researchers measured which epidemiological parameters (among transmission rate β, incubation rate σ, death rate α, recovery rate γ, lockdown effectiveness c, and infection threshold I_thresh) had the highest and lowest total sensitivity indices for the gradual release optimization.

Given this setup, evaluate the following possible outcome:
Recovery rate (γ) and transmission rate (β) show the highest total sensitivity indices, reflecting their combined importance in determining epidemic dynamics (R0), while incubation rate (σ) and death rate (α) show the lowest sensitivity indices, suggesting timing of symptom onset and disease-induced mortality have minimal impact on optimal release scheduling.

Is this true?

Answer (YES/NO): NO